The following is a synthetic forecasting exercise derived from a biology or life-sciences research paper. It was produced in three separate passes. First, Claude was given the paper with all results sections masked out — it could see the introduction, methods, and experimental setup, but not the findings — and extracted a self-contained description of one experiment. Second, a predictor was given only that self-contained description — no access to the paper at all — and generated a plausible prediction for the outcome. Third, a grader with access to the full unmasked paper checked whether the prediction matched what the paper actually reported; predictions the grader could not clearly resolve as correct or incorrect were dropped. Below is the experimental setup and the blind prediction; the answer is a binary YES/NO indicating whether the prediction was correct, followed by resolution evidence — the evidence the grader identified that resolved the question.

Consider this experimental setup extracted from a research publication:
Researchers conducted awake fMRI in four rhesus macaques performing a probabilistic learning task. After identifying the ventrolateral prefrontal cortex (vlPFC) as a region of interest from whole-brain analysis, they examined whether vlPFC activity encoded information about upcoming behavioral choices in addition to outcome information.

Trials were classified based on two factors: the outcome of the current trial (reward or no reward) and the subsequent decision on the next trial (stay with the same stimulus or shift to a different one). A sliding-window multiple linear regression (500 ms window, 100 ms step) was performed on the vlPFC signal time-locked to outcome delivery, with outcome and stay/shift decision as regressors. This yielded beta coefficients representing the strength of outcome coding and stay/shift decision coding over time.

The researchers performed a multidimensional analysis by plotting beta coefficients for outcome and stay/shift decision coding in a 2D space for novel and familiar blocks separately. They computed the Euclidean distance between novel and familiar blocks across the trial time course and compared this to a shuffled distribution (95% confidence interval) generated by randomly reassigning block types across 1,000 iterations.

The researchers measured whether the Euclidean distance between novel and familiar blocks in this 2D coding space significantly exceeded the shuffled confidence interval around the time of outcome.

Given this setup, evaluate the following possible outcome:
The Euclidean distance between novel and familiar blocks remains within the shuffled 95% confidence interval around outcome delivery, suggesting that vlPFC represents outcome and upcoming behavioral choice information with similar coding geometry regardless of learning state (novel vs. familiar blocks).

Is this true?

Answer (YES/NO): NO